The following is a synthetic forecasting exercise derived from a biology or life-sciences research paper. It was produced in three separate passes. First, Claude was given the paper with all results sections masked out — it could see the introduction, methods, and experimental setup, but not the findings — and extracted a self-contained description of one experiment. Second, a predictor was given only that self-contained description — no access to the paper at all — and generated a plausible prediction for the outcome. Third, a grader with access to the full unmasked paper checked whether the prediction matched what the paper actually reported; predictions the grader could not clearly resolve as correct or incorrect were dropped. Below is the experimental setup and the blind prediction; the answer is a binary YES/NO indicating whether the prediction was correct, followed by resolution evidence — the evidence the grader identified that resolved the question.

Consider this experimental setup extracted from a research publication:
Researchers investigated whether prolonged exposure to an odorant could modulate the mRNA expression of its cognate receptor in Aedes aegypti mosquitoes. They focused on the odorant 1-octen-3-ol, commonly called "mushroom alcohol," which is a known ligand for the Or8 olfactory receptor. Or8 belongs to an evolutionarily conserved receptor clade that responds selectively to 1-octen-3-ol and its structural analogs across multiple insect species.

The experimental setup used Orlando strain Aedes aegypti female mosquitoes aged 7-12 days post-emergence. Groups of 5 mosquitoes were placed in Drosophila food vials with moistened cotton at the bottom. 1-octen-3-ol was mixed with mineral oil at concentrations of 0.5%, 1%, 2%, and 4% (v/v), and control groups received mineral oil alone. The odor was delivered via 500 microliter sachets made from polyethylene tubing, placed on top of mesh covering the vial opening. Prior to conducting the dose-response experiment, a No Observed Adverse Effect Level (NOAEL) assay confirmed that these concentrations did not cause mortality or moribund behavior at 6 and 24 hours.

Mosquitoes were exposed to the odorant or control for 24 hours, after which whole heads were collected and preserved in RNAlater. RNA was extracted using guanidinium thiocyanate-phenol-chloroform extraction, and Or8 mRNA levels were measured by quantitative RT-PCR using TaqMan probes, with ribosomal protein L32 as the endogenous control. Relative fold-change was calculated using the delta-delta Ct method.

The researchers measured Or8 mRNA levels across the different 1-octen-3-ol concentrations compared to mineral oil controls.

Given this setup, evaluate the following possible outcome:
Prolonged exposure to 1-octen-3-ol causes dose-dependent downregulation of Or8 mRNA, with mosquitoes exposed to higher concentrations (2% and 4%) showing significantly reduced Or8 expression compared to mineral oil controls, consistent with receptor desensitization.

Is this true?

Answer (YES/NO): NO